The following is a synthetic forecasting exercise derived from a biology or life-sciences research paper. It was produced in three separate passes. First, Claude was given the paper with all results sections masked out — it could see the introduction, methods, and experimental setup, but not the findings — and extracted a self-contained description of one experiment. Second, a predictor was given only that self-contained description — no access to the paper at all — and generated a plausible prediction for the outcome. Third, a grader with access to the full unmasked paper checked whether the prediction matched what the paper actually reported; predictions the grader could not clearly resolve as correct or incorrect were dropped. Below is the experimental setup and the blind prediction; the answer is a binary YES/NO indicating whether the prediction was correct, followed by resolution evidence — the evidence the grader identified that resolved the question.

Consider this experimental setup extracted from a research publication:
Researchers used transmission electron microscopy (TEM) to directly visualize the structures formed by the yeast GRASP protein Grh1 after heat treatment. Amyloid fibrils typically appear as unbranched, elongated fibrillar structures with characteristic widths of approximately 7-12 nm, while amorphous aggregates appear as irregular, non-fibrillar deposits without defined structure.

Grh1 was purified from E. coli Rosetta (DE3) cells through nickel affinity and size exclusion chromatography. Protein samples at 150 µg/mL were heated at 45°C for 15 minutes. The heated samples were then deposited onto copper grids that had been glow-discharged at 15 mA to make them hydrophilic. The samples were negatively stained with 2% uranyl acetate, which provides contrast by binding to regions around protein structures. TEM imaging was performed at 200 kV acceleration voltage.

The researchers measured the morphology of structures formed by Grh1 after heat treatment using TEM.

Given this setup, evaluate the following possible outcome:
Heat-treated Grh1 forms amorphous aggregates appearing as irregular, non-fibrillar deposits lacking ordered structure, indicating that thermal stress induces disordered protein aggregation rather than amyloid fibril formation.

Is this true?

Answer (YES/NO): NO